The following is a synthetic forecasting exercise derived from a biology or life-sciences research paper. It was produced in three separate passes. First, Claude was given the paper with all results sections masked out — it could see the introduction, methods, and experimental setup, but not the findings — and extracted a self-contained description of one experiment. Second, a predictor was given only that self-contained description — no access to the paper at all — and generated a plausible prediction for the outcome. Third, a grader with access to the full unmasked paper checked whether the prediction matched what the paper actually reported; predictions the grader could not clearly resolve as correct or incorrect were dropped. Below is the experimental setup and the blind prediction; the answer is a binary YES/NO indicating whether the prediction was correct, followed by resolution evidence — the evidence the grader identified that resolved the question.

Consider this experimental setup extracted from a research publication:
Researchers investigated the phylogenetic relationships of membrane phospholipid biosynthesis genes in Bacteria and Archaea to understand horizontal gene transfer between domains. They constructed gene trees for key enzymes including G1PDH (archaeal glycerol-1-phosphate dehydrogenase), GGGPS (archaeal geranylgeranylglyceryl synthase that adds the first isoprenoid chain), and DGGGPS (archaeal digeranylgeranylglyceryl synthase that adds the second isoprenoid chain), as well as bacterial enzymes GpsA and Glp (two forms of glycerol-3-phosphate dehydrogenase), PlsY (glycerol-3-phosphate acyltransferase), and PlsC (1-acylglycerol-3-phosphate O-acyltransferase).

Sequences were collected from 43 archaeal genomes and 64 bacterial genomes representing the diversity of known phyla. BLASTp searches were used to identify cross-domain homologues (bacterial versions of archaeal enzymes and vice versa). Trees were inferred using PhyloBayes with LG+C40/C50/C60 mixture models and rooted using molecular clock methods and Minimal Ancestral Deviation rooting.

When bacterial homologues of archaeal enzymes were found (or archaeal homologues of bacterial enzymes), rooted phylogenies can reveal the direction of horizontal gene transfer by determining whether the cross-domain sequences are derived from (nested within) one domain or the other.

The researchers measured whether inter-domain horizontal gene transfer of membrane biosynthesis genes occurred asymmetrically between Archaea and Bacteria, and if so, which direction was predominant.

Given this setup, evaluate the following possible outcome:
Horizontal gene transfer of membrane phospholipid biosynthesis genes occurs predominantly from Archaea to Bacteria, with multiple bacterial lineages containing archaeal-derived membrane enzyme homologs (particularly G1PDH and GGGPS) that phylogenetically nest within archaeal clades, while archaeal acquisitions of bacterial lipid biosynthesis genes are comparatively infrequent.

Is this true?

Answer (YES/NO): YES